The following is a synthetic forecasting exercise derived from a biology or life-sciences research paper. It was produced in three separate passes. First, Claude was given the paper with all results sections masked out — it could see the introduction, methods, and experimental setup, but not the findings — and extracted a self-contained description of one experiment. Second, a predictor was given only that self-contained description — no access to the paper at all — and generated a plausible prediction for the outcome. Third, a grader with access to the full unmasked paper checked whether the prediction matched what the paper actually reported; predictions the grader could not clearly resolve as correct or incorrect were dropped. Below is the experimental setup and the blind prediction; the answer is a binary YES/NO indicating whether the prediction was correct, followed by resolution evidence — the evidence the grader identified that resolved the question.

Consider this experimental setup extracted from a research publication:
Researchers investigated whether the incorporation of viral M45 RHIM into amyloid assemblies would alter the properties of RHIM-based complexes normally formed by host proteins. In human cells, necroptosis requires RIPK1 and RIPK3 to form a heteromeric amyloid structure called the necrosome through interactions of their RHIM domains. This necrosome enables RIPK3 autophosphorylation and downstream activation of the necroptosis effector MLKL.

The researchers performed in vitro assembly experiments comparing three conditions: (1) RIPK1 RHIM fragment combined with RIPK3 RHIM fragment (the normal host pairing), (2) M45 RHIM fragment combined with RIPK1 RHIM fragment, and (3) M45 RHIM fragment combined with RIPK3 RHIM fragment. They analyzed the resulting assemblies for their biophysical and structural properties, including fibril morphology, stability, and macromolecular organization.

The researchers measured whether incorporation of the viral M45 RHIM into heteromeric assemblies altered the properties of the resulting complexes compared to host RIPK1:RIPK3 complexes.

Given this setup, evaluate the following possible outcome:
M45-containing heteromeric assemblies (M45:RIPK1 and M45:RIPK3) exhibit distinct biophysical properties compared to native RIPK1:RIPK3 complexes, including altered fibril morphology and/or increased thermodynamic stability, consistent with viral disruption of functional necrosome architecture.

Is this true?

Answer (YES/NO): NO